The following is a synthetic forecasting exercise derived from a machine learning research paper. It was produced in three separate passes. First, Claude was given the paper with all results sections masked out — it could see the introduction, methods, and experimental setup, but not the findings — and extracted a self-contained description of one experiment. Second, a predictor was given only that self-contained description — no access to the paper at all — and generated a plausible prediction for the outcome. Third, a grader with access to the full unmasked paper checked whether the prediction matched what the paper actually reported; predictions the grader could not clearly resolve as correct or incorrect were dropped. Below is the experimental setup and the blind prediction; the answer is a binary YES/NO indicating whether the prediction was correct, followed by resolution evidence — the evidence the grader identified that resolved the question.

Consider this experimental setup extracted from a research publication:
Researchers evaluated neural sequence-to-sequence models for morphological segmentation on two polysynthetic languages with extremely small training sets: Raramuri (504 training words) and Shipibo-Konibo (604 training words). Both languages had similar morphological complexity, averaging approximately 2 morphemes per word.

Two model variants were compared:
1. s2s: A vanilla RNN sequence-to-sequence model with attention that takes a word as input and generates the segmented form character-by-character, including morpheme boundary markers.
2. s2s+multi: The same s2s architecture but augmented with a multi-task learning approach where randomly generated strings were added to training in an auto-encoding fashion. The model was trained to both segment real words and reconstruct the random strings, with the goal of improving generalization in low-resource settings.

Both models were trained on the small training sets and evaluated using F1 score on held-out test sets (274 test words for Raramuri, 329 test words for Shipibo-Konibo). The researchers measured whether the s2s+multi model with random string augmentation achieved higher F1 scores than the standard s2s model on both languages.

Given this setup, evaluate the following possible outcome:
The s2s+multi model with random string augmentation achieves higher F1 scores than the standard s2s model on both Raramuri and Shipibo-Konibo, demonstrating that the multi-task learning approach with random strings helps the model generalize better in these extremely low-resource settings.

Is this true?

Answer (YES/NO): NO